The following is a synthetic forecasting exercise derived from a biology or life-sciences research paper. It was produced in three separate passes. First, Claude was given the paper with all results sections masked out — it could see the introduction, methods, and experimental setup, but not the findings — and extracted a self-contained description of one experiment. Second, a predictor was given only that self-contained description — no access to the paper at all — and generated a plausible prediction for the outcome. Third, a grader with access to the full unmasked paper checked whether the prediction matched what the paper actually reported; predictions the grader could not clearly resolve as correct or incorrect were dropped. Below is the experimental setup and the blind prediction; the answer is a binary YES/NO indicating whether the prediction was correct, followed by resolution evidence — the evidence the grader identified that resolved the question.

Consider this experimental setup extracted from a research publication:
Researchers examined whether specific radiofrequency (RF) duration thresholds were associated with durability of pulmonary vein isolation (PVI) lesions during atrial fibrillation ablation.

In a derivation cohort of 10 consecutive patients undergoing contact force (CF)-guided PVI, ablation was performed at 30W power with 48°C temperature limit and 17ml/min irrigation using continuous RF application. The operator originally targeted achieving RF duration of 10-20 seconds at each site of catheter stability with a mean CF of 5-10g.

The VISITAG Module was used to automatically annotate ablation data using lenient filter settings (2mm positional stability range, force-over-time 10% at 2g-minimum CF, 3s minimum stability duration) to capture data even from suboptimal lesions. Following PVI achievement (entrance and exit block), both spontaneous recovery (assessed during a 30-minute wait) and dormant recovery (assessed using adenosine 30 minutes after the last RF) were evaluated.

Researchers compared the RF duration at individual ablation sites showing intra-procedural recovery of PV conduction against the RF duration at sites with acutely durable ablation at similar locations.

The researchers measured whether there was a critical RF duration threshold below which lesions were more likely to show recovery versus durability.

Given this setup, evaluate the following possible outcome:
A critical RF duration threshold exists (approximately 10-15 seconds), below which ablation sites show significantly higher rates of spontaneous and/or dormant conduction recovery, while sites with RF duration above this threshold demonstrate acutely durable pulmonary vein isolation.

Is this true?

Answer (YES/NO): NO